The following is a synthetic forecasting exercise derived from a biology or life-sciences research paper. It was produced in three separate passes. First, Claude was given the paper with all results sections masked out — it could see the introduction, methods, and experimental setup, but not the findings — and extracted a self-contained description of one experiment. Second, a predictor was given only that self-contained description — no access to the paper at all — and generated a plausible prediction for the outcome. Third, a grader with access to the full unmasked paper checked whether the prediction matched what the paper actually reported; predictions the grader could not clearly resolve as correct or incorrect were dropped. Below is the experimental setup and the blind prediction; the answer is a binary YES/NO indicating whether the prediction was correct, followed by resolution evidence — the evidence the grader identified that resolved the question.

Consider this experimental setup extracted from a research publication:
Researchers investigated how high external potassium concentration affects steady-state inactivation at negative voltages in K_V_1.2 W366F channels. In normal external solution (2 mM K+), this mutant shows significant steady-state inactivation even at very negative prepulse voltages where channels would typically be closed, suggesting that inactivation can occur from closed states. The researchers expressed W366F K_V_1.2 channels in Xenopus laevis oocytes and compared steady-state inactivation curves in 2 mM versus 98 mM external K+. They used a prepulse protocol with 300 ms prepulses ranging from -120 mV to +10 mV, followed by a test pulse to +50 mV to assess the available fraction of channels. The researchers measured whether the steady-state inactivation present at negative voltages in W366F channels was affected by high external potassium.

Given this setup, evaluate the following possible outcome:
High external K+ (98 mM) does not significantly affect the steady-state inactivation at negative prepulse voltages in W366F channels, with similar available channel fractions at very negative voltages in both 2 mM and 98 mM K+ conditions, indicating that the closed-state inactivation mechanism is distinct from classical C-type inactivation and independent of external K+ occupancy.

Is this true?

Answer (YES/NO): NO